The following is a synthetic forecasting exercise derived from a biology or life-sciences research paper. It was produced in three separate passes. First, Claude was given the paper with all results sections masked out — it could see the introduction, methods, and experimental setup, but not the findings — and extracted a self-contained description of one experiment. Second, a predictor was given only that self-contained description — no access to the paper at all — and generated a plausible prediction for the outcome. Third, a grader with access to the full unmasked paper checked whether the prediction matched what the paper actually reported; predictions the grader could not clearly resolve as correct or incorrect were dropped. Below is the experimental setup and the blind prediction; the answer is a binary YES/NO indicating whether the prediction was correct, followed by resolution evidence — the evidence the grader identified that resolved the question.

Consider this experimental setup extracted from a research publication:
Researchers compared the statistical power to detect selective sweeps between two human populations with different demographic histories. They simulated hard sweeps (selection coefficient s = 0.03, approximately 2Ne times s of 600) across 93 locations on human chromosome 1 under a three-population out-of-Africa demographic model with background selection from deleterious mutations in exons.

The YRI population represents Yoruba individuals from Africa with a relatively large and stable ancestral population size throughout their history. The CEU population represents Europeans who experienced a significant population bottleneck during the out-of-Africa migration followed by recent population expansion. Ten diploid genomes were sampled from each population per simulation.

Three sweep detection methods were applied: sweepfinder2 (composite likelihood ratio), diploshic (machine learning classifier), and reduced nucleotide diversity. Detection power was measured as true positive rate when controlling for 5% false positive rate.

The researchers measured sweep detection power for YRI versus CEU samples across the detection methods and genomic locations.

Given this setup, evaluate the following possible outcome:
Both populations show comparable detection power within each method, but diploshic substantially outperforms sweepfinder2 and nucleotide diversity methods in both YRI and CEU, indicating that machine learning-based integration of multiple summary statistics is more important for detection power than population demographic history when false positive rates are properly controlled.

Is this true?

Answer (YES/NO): NO